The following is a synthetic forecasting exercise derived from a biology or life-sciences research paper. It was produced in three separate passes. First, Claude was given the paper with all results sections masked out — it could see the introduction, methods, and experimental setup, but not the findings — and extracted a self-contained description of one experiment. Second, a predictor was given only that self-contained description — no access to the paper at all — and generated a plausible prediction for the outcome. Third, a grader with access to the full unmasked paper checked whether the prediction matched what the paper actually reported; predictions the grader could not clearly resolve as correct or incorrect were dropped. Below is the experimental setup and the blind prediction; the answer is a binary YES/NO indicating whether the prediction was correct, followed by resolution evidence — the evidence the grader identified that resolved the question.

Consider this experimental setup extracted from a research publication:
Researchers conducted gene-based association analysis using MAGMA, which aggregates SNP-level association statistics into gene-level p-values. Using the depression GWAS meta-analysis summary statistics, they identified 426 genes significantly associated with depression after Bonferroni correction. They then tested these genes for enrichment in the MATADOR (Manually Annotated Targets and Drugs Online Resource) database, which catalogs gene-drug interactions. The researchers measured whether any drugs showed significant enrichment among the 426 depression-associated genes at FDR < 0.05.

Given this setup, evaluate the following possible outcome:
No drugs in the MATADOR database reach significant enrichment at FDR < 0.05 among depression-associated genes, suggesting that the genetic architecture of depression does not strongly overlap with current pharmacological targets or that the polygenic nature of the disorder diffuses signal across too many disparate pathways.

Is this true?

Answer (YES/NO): NO